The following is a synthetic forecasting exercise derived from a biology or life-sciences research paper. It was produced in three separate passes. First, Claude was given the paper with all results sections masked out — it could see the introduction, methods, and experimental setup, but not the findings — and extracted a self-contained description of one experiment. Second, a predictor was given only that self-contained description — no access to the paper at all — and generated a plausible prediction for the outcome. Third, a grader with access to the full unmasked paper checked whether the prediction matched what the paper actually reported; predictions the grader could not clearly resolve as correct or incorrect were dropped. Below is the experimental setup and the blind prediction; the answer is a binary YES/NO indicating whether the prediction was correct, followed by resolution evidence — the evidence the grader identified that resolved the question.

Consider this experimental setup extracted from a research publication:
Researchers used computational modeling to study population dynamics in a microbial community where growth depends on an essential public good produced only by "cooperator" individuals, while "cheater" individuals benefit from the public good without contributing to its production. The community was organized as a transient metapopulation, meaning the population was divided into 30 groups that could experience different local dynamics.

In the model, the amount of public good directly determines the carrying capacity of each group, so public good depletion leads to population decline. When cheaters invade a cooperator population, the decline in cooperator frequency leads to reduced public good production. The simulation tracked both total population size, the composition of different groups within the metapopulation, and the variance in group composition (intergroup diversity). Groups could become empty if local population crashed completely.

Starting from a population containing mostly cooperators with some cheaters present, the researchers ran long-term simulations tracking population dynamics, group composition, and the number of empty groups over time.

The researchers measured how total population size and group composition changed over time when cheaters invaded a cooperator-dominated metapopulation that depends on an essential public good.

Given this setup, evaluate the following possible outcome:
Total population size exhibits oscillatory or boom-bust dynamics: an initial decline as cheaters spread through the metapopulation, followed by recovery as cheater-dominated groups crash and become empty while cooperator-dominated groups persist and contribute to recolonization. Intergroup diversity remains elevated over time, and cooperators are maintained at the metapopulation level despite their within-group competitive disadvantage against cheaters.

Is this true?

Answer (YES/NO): YES